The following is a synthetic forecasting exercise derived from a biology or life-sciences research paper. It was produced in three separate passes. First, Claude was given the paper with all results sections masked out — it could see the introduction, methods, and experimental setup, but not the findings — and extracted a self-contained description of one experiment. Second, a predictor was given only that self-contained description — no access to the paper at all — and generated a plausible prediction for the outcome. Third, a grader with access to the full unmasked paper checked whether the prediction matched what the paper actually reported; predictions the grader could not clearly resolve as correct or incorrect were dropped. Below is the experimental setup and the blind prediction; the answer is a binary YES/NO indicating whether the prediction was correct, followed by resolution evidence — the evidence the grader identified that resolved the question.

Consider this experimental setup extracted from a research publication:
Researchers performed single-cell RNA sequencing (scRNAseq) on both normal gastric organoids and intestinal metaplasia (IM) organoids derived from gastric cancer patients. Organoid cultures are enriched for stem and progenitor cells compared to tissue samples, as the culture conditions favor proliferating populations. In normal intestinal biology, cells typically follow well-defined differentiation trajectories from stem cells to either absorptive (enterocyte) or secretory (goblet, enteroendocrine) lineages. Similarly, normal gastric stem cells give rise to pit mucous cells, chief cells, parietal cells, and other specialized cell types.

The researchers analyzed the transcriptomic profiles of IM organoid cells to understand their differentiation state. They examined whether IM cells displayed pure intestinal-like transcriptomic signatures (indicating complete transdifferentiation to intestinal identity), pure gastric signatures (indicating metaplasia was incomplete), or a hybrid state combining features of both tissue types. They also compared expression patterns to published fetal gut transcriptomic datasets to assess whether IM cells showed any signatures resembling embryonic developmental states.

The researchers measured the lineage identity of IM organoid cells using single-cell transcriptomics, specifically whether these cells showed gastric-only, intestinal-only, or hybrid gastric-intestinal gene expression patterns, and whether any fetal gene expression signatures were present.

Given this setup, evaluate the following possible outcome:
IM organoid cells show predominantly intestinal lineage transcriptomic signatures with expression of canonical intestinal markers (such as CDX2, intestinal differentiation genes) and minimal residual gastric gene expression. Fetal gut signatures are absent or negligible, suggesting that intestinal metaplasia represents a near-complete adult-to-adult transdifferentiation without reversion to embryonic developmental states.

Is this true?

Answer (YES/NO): NO